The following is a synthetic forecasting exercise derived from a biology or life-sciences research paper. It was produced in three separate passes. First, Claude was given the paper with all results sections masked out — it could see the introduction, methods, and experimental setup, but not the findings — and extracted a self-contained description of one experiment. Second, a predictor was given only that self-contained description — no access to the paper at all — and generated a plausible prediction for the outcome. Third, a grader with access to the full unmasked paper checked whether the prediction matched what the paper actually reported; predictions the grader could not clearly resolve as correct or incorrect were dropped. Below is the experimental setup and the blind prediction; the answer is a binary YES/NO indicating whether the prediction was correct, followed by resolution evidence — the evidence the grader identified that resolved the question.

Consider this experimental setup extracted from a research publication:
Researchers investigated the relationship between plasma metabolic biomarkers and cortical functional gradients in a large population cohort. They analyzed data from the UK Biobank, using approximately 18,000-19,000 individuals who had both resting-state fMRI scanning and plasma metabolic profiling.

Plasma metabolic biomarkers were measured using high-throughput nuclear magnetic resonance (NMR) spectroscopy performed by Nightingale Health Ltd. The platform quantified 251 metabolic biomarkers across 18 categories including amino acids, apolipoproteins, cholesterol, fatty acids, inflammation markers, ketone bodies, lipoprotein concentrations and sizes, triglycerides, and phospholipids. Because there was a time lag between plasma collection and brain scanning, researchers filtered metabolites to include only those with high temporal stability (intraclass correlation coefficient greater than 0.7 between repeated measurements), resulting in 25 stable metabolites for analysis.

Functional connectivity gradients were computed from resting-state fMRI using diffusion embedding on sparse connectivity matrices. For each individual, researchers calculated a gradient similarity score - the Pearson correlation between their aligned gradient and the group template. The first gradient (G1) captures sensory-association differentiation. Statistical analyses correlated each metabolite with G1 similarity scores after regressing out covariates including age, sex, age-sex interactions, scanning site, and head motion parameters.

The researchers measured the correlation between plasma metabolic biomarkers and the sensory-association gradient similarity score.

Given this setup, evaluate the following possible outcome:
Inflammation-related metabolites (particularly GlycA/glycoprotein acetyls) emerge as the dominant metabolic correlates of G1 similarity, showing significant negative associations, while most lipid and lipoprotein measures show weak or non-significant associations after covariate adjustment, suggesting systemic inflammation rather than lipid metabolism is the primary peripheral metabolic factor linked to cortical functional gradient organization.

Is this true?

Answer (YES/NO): NO